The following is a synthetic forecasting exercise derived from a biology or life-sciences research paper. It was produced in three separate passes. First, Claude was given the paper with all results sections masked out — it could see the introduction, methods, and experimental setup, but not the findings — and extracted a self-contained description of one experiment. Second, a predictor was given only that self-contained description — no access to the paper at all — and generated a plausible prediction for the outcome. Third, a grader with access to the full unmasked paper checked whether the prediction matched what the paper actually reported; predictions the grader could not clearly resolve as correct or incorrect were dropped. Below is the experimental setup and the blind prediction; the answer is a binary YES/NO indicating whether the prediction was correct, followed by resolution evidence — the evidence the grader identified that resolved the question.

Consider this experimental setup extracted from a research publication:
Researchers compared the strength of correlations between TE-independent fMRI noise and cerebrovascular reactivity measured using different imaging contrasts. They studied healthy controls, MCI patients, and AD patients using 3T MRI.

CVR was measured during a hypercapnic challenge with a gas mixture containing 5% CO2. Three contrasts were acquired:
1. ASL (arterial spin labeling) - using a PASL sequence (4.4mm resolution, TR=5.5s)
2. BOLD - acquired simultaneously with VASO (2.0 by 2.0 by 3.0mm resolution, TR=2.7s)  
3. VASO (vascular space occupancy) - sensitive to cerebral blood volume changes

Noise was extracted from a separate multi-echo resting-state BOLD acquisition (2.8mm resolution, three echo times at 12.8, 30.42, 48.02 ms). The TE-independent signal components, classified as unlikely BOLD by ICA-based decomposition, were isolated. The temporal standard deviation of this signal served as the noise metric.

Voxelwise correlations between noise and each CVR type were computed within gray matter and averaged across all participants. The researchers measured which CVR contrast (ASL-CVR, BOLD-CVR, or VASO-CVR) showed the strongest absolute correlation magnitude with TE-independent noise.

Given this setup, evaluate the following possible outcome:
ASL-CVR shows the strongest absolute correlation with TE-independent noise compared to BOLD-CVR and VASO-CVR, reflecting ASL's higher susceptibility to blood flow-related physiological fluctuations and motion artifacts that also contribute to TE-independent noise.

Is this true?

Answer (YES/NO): NO